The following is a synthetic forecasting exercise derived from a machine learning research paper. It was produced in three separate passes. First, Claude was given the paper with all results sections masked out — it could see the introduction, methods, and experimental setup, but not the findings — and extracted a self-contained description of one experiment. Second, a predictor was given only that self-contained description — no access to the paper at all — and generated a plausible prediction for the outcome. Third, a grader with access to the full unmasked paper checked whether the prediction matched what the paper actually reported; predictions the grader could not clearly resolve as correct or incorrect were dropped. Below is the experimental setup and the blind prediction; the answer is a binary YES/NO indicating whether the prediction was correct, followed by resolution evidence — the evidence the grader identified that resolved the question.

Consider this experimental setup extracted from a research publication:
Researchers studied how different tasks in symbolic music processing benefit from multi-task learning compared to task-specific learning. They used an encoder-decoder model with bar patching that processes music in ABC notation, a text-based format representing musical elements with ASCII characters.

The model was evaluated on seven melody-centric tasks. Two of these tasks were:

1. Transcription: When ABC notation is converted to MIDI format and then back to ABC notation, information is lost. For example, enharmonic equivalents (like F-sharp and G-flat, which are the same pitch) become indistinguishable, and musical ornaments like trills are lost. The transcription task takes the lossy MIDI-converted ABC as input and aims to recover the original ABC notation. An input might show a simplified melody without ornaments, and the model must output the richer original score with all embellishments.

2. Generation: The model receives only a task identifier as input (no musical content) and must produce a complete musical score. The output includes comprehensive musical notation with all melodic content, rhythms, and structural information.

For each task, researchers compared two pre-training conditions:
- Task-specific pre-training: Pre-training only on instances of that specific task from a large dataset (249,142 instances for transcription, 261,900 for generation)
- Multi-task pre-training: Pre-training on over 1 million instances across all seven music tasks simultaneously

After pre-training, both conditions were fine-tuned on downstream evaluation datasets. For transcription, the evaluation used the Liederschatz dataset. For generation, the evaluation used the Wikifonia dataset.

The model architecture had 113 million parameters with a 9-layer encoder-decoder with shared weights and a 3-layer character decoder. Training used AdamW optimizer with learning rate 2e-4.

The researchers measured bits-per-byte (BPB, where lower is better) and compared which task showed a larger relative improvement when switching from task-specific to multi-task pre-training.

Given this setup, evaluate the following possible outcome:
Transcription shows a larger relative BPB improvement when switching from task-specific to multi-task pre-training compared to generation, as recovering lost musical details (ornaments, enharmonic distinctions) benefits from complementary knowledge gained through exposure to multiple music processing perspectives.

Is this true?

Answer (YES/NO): YES